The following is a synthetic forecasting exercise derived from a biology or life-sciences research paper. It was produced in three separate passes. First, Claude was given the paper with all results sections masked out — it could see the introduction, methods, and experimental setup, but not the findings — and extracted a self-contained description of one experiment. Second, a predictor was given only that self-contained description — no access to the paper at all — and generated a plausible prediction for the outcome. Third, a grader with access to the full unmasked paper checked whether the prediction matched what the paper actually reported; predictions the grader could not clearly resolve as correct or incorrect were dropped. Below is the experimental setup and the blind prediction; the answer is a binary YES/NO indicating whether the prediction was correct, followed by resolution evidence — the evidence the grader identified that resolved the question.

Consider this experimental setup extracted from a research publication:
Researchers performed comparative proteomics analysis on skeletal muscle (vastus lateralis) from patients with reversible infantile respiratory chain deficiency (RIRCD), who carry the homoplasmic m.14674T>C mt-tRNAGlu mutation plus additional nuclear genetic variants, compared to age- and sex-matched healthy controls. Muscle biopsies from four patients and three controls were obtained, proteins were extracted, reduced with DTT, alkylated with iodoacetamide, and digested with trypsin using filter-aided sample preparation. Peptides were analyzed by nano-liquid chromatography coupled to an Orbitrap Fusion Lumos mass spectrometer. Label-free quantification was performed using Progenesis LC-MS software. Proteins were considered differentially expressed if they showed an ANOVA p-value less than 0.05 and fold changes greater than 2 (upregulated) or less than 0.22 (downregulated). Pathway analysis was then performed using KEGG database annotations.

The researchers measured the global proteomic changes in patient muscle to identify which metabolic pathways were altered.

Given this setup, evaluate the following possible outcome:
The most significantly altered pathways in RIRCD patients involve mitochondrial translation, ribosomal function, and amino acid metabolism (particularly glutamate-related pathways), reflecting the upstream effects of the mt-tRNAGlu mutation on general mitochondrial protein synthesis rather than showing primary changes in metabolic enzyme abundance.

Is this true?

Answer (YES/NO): NO